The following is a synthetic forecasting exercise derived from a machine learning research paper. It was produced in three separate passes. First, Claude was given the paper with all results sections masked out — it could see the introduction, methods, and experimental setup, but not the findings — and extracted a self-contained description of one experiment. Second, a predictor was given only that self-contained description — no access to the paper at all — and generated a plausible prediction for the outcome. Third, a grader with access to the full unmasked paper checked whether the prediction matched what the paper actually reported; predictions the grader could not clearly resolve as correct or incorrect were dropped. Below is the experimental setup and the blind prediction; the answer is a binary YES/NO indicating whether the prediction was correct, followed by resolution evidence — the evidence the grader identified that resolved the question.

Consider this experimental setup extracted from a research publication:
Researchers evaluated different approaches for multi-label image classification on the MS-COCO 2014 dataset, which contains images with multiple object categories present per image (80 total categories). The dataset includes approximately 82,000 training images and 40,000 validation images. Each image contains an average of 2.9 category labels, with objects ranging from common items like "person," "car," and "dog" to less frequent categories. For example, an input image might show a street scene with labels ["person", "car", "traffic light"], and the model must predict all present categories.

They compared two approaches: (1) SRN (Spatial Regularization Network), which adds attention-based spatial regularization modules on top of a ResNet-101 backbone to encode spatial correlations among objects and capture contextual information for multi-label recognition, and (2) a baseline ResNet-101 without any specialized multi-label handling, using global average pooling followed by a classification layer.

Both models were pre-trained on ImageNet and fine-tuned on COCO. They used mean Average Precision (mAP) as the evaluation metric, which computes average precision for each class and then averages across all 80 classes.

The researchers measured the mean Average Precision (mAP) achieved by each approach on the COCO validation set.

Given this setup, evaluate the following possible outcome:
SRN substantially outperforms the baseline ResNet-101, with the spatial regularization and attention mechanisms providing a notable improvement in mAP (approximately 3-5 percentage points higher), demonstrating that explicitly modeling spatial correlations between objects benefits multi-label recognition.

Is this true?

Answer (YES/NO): NO